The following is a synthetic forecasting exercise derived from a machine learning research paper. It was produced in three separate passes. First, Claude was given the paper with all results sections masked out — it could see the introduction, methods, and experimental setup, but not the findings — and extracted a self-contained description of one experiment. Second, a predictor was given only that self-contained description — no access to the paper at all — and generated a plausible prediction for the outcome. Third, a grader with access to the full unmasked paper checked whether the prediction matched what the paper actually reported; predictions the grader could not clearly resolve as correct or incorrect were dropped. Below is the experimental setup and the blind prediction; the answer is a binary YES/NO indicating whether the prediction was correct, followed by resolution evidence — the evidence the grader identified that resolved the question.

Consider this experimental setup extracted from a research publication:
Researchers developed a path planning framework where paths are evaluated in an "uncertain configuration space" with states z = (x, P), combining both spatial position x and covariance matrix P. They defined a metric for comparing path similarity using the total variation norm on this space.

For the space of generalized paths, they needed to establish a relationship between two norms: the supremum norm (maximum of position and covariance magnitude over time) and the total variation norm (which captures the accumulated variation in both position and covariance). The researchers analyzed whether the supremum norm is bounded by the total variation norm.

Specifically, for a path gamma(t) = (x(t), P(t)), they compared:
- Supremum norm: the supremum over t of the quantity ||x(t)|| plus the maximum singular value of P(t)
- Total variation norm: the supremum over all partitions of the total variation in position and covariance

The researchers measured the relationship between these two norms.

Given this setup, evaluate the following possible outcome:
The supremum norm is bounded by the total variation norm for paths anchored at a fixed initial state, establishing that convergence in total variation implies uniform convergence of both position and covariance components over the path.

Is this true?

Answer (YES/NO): YES